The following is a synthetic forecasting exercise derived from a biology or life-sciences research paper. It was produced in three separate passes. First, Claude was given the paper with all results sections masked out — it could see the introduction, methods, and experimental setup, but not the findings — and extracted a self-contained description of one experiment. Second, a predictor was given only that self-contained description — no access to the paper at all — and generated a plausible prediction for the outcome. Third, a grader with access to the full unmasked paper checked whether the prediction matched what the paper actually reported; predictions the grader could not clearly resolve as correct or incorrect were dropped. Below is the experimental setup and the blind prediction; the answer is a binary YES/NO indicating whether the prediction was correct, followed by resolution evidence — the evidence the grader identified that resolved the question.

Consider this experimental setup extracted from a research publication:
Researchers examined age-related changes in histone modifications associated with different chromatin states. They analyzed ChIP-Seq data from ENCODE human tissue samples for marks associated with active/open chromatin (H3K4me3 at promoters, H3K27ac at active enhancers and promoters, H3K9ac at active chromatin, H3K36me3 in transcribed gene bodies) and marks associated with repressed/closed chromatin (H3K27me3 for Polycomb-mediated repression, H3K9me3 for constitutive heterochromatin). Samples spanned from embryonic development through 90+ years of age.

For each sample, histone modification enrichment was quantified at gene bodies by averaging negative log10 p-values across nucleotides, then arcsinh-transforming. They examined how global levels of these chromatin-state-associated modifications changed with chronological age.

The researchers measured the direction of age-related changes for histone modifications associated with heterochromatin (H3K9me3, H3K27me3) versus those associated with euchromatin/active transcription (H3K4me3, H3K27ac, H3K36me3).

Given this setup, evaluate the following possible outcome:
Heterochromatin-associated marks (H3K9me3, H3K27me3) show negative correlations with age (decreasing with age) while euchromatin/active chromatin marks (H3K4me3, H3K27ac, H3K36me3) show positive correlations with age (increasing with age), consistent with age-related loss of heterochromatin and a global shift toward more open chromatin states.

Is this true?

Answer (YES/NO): NO